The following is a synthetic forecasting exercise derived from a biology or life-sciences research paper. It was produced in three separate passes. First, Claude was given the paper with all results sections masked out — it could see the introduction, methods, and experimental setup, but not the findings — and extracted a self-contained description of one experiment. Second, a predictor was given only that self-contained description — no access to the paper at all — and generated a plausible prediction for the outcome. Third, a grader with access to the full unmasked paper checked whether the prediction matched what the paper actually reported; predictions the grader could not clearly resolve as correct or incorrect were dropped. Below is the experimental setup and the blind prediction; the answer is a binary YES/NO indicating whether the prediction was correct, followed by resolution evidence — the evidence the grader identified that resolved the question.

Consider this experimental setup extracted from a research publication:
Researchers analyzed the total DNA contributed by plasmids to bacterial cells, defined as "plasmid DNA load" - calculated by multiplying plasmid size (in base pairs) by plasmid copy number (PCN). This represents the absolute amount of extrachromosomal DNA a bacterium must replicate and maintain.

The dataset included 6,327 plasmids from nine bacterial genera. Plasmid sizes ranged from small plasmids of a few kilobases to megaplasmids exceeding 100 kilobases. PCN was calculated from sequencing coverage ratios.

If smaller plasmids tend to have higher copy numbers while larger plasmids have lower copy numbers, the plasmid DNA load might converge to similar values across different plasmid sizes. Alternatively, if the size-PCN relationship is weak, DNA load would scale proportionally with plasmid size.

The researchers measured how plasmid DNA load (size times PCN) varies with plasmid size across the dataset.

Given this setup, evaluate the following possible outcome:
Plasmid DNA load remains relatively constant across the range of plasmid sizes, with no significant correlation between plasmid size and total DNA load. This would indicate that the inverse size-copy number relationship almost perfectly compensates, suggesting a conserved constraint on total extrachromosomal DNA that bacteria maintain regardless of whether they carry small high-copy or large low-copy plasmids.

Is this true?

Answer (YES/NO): NO